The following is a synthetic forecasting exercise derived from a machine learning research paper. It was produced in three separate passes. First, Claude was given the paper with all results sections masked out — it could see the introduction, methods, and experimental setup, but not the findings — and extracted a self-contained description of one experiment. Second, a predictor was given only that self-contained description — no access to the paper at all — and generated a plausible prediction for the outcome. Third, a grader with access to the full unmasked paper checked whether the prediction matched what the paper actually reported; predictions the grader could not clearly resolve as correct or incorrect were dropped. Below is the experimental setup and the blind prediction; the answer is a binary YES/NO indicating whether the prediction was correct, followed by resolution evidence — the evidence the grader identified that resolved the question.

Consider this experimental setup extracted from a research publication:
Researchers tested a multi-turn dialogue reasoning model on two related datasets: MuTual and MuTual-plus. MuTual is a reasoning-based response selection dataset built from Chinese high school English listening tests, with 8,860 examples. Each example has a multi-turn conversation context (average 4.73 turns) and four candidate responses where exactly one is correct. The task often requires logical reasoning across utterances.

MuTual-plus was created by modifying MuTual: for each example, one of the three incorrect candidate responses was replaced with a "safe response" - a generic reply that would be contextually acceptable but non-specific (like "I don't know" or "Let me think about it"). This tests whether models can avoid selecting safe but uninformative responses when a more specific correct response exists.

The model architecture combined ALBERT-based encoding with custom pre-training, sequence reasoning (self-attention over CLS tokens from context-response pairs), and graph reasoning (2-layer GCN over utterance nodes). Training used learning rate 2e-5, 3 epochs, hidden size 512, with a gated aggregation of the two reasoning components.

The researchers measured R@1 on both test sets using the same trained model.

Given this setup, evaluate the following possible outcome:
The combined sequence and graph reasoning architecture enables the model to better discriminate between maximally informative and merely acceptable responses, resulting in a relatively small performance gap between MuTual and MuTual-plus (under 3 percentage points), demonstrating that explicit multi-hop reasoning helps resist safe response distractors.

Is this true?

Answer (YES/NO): NO